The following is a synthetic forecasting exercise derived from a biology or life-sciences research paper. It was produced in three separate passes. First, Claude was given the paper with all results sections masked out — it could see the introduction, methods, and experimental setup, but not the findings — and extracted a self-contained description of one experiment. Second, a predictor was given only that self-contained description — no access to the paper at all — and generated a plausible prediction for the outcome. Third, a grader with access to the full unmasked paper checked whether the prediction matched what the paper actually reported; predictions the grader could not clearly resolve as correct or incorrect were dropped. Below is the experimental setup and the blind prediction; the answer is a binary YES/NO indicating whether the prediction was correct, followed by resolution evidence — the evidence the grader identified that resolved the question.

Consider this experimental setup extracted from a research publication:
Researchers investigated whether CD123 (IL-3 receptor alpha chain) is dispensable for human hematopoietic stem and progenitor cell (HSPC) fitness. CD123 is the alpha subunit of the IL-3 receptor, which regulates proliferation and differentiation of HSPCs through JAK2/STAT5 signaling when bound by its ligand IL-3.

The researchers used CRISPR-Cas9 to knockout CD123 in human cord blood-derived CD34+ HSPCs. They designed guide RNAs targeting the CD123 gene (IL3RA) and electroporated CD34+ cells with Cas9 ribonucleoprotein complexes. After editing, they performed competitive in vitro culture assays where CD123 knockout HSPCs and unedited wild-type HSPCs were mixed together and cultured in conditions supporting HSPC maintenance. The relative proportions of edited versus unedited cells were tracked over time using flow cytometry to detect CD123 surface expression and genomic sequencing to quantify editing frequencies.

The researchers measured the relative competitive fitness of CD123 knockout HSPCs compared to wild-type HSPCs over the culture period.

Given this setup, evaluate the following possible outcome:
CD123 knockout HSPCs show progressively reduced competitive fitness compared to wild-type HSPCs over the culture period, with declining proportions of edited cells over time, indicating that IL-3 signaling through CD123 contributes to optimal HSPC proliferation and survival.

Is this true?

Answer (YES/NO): YES